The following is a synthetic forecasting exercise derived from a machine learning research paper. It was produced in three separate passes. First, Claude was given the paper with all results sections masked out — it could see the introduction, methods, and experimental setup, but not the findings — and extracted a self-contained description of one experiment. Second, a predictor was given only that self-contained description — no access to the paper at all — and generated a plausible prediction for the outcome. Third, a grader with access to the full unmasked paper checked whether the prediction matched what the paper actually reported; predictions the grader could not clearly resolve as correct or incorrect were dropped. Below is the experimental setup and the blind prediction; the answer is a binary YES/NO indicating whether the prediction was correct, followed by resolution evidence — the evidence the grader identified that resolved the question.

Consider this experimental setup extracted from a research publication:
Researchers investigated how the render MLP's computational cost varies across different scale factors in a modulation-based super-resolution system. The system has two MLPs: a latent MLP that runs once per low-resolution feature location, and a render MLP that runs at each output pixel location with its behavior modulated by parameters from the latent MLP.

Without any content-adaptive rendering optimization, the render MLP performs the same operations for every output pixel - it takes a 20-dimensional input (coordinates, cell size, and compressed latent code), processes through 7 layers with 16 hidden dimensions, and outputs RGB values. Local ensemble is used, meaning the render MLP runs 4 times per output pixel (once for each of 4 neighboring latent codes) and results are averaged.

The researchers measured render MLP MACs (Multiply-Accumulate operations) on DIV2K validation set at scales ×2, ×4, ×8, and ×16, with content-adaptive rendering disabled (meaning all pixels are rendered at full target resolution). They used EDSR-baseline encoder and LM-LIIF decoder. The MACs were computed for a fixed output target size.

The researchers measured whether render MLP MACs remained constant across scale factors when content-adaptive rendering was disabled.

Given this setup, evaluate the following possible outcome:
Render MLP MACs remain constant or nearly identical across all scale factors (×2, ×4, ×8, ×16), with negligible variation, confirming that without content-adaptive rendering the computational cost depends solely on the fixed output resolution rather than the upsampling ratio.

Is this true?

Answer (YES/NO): YES